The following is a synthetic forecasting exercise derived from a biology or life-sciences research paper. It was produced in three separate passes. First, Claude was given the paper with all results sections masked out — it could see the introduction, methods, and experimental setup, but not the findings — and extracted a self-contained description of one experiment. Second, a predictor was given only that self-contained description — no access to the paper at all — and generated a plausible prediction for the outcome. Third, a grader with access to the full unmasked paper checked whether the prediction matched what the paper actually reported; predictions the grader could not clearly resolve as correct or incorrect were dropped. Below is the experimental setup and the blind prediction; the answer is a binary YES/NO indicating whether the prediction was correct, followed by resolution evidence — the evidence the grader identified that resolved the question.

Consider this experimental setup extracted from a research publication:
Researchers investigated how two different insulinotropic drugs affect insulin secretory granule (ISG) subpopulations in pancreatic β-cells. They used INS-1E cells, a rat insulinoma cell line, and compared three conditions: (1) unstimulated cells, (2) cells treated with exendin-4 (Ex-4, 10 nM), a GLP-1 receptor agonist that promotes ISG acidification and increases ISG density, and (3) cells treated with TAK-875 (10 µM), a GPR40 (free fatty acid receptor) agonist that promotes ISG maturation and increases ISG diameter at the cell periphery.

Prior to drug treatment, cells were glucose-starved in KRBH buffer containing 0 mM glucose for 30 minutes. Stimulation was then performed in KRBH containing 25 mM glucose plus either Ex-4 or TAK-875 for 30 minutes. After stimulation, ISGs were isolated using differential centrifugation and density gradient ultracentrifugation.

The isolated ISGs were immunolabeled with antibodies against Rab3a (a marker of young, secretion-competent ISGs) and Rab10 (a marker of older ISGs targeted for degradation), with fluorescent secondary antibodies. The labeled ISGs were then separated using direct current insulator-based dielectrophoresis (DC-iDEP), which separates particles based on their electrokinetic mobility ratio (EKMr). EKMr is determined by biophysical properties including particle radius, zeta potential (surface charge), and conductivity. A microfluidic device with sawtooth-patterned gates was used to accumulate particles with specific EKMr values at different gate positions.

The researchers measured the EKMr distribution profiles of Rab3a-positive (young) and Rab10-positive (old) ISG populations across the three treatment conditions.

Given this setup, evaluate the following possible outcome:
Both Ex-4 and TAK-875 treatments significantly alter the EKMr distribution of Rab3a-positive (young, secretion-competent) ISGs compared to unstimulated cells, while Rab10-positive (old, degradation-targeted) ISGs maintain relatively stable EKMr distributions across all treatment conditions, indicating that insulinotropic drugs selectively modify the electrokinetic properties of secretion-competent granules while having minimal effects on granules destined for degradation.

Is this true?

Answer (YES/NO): NO